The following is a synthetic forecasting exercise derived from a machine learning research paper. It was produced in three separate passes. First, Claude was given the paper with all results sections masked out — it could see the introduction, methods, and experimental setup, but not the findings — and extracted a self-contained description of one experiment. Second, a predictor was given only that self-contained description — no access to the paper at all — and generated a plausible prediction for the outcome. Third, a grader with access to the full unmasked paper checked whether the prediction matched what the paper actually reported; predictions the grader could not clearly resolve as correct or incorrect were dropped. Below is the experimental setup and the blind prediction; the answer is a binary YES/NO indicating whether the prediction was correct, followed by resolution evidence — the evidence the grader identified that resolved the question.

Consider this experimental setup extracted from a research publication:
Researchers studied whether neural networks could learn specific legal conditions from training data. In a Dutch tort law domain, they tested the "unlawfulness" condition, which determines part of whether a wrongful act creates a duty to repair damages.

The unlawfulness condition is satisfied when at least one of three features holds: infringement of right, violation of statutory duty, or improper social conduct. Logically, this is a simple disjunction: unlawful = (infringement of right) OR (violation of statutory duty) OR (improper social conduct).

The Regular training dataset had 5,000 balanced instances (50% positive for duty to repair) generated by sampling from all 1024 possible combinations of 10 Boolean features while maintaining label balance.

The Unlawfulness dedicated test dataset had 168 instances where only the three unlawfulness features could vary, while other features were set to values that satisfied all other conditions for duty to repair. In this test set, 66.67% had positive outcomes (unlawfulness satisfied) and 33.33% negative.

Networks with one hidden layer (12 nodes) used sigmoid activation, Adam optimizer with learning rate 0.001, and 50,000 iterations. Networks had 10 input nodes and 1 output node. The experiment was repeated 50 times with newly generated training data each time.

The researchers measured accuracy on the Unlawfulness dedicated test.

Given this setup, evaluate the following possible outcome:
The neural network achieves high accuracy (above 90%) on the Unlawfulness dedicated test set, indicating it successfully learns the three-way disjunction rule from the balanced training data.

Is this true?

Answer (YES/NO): YES